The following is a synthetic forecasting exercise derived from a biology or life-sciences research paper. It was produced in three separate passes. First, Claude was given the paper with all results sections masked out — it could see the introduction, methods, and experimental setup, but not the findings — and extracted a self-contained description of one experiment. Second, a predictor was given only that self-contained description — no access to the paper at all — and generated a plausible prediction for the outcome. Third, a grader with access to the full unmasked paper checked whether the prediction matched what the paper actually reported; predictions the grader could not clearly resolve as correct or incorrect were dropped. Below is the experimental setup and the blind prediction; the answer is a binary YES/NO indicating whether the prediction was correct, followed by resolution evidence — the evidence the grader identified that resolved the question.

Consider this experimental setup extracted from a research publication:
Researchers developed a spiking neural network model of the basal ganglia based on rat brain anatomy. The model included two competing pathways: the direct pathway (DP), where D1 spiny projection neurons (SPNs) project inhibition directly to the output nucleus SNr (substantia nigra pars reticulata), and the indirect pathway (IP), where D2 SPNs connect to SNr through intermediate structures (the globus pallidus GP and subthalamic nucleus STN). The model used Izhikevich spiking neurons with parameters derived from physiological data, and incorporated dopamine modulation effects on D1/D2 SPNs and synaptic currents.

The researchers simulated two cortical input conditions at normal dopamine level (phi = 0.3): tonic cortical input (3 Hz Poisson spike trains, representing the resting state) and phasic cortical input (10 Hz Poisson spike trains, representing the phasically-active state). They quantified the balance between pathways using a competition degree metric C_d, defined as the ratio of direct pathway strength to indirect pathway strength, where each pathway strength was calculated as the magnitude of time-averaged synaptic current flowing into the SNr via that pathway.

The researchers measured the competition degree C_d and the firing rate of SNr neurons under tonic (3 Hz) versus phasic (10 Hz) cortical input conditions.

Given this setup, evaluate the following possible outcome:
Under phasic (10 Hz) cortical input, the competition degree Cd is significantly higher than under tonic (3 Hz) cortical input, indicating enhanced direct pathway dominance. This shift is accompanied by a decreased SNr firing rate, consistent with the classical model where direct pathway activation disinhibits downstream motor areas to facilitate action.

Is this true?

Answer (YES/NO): YES